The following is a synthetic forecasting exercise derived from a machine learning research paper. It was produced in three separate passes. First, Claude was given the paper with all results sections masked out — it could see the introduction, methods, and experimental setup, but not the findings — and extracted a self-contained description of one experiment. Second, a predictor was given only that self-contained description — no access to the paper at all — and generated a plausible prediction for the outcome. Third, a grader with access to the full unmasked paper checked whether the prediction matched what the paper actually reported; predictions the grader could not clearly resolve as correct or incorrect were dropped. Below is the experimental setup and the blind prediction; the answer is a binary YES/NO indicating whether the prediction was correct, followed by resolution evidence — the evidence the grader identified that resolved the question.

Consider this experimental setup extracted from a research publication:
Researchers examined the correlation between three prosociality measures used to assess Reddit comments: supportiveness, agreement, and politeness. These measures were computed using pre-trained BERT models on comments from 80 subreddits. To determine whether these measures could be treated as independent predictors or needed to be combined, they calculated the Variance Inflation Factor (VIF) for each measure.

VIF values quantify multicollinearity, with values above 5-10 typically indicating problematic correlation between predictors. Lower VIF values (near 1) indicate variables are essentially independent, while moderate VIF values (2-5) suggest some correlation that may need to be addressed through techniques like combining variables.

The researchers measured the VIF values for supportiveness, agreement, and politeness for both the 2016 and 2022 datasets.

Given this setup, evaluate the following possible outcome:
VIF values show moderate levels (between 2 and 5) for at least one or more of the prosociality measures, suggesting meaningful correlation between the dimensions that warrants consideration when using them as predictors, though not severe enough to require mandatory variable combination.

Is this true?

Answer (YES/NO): YES